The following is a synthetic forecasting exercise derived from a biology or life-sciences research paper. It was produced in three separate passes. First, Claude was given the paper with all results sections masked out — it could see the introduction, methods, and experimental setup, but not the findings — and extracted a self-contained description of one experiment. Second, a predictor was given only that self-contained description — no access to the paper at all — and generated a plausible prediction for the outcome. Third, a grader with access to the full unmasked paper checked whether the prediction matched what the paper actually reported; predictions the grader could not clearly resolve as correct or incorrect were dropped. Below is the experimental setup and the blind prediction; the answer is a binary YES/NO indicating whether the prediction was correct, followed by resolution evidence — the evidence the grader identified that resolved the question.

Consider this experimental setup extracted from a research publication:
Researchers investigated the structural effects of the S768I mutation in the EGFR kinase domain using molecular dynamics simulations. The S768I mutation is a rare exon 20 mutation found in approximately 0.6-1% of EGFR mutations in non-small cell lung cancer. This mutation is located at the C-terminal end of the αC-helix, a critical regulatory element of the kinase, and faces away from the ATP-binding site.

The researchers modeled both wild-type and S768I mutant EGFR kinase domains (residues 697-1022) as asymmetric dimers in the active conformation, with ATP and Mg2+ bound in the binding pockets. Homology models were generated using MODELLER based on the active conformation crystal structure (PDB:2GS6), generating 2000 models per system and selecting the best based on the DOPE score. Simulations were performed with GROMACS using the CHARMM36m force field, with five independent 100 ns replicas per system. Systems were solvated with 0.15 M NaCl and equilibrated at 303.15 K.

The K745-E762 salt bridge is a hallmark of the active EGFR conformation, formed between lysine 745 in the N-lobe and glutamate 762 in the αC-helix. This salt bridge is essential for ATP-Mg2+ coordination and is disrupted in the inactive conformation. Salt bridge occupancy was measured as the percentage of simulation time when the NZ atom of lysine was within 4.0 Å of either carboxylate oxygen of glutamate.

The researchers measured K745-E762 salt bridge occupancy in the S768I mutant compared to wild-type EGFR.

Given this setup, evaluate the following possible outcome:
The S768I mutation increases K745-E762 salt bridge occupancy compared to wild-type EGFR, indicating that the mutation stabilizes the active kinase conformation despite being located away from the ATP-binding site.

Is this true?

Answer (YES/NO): YES